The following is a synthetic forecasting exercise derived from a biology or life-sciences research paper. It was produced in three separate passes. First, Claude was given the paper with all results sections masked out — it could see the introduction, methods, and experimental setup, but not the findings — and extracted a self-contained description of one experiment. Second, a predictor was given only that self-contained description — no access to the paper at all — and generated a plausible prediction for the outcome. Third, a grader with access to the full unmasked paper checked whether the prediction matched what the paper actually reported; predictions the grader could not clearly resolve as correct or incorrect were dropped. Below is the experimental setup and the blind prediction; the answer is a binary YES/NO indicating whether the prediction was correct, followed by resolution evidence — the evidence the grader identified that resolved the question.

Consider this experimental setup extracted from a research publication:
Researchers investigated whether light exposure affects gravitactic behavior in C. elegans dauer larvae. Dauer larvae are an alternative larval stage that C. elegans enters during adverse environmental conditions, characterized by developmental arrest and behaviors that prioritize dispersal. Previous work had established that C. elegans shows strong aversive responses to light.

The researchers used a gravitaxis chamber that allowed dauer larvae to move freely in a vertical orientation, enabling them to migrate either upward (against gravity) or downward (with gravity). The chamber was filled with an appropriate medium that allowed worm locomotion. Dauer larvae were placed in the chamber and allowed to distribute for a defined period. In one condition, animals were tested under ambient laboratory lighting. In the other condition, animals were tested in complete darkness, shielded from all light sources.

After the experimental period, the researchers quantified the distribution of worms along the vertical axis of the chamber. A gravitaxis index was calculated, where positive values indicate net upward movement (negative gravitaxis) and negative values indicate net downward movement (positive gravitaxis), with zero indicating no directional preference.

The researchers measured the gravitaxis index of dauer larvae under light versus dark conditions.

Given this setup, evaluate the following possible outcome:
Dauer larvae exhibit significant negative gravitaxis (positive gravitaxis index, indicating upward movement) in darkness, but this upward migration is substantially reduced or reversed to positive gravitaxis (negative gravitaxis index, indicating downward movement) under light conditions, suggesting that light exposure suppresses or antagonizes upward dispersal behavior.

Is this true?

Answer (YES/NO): NO